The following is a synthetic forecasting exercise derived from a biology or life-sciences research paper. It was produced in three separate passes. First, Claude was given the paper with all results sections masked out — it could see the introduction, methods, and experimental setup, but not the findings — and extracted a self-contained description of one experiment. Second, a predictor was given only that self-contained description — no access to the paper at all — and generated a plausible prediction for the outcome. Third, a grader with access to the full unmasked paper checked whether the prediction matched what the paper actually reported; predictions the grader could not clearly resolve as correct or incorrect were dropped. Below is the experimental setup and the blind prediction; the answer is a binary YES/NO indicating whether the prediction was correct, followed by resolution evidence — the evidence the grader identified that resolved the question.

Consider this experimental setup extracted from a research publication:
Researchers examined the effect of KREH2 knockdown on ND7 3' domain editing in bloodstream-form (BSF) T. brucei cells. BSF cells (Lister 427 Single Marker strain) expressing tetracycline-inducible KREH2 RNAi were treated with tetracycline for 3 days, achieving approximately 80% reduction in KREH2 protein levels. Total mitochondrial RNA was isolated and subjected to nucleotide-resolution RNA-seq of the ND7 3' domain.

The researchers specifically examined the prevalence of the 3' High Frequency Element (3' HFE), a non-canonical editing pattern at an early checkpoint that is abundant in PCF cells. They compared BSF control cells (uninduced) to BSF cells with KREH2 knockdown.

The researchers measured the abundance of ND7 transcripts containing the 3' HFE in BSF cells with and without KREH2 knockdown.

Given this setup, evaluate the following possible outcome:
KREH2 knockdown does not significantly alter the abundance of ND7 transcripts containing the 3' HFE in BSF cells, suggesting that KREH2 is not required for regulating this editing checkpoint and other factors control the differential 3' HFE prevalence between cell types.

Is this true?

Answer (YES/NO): YES